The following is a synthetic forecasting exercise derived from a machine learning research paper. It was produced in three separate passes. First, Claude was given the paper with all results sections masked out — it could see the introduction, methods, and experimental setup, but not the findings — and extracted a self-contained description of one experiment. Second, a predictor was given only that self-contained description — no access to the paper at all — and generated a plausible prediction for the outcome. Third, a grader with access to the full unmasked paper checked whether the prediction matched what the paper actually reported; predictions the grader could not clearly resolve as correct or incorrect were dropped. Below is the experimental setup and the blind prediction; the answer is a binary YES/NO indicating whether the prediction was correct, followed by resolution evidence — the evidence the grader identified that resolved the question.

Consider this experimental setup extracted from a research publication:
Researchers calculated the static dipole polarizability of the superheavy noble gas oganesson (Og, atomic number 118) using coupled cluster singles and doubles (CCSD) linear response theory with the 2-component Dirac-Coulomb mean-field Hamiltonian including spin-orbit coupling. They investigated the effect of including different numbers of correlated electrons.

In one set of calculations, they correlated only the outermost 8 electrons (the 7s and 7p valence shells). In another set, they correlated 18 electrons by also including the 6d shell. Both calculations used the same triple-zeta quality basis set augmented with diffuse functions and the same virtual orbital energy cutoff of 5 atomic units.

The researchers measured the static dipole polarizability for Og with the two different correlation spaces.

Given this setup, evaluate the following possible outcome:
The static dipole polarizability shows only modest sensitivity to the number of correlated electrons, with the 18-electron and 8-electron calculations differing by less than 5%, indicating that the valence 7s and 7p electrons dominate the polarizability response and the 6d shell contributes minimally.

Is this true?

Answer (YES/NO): YES